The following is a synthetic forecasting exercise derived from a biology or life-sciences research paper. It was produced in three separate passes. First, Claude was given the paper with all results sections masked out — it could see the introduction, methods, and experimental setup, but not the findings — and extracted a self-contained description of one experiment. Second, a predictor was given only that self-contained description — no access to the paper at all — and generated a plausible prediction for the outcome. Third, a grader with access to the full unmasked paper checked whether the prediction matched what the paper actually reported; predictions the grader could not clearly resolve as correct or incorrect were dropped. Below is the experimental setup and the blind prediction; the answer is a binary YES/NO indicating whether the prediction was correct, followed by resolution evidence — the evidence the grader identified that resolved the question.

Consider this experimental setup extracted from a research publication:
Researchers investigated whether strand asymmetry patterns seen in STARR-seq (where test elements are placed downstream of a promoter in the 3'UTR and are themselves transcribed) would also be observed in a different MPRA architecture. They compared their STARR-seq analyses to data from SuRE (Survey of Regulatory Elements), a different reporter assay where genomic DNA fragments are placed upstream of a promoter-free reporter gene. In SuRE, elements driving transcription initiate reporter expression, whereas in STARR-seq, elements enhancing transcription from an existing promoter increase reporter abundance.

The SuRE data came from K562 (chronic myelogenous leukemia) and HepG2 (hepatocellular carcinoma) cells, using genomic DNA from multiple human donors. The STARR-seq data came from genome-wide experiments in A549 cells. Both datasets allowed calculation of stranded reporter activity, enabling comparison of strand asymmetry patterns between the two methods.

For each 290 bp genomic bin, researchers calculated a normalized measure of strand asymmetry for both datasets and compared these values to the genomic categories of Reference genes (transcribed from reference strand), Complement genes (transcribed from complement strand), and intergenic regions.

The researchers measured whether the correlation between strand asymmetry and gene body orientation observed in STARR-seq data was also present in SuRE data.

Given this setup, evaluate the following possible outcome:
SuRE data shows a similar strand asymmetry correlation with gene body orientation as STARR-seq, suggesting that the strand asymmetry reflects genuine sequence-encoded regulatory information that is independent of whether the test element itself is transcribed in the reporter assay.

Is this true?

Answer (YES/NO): YES